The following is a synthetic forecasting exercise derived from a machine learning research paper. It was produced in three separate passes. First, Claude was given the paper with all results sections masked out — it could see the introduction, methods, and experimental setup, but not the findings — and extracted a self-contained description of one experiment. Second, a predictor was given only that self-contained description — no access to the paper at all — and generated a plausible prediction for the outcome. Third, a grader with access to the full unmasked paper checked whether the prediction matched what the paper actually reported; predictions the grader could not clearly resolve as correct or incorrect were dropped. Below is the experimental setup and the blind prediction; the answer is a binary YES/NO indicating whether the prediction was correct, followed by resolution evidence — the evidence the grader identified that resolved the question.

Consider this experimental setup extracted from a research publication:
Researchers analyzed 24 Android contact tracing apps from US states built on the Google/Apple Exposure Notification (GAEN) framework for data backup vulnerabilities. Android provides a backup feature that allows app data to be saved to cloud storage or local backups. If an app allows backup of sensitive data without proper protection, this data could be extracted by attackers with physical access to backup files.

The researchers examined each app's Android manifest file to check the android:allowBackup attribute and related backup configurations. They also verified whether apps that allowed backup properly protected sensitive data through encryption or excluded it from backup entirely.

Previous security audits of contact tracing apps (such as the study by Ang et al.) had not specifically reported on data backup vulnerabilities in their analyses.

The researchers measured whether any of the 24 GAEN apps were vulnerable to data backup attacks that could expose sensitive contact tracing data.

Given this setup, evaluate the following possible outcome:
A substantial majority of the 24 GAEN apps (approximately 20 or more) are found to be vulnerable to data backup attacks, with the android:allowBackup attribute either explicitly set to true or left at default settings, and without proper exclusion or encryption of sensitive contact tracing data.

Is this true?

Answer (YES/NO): NO